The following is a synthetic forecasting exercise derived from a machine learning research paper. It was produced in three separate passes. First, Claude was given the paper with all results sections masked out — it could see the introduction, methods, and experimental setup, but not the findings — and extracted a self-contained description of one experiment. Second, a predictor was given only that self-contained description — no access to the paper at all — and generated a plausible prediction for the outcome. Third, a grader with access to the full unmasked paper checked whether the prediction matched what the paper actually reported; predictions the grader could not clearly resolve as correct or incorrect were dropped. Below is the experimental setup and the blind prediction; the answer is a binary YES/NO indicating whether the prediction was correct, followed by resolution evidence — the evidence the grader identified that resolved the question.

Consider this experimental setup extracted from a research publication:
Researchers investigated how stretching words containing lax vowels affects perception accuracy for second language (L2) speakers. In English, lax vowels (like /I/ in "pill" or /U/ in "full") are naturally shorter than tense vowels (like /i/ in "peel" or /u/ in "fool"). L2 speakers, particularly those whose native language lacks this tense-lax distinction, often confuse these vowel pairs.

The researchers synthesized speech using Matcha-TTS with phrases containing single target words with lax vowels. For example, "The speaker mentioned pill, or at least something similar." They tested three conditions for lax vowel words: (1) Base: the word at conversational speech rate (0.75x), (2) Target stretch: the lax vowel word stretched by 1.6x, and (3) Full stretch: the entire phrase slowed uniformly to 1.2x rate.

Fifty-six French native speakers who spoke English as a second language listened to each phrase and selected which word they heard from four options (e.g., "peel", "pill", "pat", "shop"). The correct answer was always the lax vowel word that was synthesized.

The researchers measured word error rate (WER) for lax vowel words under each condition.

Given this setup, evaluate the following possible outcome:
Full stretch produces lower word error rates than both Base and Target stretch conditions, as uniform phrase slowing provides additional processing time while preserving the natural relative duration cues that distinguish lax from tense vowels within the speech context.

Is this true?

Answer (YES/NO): NO